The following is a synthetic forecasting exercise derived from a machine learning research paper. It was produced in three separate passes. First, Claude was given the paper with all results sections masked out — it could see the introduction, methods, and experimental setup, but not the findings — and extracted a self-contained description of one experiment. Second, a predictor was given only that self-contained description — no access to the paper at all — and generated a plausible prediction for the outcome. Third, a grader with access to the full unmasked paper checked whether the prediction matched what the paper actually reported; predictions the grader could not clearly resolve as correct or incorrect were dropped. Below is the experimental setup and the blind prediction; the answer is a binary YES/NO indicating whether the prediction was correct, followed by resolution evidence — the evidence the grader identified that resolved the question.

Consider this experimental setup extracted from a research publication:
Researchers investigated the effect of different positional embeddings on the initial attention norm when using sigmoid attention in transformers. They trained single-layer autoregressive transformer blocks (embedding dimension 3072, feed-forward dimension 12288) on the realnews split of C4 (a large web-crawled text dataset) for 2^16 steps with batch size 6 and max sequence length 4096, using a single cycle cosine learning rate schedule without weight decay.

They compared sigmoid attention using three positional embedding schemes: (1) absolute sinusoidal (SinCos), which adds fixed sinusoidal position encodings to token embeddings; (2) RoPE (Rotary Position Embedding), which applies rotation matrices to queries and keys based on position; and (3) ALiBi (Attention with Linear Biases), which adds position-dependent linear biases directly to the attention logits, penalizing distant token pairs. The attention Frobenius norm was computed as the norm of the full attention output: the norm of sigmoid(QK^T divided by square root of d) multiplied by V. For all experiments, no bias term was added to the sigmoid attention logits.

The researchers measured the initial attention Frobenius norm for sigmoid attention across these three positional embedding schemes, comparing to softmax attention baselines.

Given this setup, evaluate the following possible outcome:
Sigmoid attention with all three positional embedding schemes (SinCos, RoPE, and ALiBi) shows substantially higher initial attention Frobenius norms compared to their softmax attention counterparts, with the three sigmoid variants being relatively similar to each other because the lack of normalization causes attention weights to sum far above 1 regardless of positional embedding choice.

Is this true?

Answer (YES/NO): NO